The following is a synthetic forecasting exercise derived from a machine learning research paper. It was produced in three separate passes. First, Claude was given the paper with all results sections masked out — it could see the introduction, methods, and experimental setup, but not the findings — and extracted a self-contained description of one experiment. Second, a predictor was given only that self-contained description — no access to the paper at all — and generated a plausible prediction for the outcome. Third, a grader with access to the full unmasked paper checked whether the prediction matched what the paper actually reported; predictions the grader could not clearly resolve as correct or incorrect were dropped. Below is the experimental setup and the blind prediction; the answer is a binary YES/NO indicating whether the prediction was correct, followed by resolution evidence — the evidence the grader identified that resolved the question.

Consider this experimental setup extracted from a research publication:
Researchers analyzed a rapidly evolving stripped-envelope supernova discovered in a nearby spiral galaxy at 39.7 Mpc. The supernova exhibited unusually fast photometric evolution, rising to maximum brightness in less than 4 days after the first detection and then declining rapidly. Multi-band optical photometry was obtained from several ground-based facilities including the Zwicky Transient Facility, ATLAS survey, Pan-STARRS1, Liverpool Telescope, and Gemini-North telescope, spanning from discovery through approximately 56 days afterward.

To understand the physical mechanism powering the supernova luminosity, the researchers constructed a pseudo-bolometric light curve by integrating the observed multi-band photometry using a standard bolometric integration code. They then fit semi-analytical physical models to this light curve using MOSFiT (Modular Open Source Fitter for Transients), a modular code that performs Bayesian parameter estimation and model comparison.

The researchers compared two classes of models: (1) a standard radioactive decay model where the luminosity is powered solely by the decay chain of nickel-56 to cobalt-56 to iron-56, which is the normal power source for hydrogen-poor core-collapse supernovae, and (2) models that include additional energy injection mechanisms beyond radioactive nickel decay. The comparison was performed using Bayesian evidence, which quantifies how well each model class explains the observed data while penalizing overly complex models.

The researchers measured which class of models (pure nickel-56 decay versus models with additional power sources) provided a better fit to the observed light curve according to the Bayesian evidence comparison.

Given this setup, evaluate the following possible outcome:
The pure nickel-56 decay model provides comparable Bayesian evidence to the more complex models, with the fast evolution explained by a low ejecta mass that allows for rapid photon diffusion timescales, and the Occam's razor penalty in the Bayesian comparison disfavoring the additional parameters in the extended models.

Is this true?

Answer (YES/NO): NO